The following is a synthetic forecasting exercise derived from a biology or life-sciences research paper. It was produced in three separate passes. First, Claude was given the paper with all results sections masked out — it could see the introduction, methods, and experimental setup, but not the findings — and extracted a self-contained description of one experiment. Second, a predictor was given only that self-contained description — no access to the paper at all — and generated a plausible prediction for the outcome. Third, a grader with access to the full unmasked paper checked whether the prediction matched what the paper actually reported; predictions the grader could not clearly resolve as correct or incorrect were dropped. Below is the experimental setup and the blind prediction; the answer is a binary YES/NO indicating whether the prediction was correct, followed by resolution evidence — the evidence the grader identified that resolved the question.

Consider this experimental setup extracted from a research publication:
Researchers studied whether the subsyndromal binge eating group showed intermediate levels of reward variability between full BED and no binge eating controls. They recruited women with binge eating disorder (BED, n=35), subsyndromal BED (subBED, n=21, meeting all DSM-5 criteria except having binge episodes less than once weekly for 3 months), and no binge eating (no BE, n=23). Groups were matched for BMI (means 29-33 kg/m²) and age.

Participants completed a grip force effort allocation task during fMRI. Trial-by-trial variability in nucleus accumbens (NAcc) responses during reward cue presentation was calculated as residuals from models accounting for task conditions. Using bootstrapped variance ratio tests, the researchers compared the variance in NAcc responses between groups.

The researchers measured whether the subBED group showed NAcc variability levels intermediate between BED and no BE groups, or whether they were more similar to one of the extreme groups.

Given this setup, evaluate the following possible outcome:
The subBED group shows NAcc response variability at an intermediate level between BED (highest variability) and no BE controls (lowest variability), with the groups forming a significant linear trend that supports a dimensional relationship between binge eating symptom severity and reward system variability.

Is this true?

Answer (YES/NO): NO